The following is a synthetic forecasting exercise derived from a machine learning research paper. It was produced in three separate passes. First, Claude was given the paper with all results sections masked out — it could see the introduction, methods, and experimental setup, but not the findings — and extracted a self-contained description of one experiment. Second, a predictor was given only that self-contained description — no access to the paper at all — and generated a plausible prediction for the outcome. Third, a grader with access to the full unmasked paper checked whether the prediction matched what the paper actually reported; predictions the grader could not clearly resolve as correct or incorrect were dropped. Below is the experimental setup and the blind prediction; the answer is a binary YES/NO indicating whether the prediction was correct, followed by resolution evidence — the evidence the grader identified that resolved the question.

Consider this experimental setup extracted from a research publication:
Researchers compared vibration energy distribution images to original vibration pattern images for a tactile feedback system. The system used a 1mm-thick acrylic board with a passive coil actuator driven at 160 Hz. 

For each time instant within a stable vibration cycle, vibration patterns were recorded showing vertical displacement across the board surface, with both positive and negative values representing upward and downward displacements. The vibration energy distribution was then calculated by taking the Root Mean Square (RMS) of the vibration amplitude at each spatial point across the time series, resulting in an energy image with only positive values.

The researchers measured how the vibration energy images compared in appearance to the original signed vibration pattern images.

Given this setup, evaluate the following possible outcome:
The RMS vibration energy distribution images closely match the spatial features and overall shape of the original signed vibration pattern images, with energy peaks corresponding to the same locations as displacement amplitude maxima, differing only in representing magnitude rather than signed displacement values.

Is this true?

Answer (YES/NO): YES